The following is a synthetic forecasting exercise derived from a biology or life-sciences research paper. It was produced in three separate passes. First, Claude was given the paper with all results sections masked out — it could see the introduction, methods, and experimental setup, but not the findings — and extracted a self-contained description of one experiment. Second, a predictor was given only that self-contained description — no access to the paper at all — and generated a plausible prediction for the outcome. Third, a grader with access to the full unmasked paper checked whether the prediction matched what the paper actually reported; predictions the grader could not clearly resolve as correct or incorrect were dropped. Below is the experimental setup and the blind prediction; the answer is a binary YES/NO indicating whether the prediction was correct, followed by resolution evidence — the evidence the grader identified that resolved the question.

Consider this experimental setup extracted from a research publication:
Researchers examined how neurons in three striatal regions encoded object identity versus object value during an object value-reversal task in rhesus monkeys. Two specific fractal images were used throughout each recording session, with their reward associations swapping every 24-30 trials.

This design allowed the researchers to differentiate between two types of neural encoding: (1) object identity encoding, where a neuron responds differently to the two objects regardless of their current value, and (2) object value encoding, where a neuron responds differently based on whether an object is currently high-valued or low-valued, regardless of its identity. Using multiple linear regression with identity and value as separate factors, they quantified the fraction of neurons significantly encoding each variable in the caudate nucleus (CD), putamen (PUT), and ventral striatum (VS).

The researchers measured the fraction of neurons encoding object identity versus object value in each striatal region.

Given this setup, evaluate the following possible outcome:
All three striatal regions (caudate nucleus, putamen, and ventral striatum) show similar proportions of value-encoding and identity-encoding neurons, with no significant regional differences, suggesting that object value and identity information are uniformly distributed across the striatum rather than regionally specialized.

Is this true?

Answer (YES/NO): NO